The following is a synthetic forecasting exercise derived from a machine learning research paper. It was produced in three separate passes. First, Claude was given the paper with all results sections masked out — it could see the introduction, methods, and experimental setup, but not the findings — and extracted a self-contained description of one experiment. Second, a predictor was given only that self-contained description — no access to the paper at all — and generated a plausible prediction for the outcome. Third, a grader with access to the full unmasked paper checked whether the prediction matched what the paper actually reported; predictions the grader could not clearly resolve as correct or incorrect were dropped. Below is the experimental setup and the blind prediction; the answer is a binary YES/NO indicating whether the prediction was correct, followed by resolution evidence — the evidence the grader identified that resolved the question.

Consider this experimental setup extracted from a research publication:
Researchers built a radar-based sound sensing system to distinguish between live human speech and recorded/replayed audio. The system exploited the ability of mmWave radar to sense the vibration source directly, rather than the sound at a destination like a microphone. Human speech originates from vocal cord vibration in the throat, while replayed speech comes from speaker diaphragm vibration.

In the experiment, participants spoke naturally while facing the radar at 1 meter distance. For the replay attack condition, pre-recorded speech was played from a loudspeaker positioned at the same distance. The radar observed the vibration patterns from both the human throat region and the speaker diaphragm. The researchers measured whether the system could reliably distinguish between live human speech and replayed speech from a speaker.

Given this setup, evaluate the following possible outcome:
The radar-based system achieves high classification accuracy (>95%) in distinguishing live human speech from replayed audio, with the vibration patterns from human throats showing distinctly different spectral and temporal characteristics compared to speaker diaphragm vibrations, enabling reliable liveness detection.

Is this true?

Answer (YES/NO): YES